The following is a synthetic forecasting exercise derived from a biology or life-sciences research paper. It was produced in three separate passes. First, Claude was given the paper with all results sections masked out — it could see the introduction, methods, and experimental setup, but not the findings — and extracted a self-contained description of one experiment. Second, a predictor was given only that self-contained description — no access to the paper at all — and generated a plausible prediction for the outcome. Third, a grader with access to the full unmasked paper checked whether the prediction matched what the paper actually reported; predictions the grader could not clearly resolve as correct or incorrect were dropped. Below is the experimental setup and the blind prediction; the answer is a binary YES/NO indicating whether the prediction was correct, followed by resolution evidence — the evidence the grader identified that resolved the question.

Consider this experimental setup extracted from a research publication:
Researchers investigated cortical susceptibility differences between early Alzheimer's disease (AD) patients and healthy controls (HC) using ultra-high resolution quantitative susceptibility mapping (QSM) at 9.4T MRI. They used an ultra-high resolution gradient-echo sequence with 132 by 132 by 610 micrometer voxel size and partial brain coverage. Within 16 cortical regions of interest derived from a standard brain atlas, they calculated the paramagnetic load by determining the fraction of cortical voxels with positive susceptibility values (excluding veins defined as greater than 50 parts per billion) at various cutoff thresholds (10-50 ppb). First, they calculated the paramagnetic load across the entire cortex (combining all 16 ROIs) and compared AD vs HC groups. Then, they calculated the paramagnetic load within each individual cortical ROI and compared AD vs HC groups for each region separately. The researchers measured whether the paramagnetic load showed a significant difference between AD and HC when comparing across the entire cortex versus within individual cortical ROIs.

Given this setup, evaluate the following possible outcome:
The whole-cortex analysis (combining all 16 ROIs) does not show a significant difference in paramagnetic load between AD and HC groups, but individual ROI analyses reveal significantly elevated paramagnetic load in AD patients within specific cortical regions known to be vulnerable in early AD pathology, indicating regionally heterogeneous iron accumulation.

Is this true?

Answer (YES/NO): YES